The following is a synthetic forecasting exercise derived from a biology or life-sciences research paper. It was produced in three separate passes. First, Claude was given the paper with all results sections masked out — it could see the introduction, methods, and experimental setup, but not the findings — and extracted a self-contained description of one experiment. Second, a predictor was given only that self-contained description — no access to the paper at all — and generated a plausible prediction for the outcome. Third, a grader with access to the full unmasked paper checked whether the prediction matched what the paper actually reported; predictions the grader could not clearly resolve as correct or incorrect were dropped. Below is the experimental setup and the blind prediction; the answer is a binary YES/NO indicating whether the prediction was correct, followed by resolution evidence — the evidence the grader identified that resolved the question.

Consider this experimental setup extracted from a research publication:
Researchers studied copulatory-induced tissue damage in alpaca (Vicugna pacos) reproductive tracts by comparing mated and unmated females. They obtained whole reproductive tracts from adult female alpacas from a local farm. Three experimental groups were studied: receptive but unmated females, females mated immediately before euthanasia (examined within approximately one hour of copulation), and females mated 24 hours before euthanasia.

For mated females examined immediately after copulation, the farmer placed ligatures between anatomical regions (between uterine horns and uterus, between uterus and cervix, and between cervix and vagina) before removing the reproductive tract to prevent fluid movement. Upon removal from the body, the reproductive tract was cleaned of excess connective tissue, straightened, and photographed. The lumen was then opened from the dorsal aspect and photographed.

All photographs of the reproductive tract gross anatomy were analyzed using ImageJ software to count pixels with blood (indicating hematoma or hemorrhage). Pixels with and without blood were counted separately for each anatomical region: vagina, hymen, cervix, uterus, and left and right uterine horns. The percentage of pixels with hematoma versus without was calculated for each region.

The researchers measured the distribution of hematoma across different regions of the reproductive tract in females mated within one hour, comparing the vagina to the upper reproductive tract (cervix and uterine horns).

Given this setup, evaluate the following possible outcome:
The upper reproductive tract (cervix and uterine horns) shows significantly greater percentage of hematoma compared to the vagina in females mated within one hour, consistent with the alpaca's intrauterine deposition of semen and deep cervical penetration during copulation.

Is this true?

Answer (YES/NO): YES